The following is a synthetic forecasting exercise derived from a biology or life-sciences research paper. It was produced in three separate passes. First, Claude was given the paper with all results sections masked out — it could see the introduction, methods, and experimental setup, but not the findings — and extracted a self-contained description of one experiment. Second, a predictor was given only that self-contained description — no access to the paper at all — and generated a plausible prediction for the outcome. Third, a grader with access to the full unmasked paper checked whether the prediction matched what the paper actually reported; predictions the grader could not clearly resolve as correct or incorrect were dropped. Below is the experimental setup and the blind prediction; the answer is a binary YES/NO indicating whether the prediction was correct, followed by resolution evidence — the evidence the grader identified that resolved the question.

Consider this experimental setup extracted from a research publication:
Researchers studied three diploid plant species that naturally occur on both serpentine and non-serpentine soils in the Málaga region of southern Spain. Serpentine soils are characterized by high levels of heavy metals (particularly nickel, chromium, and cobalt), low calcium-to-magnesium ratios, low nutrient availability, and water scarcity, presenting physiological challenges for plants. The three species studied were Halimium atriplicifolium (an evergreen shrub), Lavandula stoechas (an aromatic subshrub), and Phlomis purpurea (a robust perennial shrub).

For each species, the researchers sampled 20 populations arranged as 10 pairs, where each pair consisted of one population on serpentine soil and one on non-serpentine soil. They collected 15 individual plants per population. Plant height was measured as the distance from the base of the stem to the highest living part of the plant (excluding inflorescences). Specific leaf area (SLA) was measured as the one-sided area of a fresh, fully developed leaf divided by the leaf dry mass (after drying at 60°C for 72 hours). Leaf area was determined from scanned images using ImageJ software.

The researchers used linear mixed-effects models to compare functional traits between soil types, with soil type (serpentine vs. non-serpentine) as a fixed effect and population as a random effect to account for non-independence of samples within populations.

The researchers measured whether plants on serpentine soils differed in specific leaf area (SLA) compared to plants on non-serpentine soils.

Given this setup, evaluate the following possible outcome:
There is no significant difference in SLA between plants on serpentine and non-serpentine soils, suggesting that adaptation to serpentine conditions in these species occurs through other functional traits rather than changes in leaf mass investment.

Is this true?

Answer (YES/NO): YES